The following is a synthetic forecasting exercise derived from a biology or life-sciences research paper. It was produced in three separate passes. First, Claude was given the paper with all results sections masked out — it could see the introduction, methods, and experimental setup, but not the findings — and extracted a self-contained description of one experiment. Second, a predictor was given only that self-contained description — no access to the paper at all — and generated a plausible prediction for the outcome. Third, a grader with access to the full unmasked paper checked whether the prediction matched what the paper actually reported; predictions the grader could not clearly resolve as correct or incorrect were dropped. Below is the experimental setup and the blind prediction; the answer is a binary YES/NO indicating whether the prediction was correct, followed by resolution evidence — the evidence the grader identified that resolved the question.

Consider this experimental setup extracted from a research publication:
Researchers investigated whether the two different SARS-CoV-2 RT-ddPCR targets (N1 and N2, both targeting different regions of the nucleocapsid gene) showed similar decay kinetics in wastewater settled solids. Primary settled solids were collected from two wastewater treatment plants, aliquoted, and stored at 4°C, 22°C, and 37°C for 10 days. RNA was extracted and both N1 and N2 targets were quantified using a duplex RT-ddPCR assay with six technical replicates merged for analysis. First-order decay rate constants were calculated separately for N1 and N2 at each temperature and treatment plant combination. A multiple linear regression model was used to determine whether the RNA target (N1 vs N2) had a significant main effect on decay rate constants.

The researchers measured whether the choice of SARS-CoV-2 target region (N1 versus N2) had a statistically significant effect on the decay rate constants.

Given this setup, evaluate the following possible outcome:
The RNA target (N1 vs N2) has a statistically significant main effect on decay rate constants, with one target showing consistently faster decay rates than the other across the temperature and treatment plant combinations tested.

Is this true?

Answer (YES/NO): NO